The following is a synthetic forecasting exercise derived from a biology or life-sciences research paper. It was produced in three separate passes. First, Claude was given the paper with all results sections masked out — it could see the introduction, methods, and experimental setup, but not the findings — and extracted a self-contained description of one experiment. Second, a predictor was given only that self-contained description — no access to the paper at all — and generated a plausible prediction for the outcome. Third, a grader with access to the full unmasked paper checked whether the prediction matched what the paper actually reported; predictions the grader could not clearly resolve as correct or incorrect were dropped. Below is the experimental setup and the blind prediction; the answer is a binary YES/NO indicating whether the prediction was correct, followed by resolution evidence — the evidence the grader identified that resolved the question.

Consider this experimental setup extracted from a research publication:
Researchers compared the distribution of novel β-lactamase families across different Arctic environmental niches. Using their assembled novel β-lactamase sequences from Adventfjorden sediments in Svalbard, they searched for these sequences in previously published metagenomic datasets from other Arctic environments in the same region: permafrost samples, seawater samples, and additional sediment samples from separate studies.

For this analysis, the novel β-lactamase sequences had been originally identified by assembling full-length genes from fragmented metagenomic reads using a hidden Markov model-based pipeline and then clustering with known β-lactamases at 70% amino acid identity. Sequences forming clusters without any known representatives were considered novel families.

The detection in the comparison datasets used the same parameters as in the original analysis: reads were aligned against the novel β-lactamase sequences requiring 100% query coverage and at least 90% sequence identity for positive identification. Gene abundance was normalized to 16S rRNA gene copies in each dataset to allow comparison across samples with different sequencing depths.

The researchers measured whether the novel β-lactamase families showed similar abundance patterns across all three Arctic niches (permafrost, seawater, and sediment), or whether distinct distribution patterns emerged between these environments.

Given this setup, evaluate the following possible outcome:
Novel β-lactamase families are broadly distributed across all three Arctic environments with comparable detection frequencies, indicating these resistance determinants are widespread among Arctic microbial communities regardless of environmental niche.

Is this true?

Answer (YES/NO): NO